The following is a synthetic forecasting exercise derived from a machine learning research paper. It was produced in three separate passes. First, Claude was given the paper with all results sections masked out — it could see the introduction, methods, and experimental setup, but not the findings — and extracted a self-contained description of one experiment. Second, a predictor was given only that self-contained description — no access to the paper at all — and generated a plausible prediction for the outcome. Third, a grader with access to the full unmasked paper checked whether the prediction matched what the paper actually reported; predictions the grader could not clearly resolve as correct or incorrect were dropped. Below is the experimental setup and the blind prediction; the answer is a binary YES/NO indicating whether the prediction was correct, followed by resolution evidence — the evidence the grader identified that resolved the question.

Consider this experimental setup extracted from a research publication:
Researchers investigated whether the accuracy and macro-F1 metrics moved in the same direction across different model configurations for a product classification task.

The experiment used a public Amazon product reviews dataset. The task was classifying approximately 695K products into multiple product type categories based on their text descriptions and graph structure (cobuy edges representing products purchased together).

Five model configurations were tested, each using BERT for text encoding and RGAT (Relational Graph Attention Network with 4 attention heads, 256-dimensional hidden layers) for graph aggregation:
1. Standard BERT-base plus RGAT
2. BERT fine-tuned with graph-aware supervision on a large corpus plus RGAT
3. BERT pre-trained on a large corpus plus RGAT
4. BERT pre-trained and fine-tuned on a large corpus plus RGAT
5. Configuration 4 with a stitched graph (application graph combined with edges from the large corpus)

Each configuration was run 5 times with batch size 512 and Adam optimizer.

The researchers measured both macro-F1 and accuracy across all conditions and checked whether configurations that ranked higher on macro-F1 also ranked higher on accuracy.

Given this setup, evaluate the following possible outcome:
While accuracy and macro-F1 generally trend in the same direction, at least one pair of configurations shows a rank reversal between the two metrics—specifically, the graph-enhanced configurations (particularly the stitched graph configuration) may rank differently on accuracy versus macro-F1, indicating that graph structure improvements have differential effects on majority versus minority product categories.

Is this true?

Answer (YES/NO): NO